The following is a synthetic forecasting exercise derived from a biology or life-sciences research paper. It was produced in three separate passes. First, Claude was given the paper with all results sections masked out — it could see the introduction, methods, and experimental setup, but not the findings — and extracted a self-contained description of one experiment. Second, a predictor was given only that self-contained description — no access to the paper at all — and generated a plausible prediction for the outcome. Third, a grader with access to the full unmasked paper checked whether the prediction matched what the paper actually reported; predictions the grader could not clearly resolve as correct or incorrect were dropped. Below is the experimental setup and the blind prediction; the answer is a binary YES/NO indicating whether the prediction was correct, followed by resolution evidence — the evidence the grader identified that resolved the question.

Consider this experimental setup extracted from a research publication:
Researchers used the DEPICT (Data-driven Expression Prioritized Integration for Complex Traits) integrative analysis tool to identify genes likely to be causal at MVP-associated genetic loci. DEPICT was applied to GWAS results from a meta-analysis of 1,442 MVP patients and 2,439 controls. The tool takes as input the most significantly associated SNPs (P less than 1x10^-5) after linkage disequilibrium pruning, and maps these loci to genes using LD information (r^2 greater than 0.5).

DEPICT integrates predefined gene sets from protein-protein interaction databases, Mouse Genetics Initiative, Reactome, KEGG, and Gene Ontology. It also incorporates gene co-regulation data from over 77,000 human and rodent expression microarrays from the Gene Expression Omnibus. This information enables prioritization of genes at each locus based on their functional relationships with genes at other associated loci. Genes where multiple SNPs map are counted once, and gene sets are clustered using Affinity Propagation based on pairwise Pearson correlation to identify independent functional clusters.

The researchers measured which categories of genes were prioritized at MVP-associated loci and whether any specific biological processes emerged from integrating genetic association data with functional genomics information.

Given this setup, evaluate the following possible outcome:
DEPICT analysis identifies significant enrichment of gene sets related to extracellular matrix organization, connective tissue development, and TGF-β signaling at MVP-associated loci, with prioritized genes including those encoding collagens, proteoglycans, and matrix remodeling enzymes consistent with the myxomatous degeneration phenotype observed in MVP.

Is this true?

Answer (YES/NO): NO